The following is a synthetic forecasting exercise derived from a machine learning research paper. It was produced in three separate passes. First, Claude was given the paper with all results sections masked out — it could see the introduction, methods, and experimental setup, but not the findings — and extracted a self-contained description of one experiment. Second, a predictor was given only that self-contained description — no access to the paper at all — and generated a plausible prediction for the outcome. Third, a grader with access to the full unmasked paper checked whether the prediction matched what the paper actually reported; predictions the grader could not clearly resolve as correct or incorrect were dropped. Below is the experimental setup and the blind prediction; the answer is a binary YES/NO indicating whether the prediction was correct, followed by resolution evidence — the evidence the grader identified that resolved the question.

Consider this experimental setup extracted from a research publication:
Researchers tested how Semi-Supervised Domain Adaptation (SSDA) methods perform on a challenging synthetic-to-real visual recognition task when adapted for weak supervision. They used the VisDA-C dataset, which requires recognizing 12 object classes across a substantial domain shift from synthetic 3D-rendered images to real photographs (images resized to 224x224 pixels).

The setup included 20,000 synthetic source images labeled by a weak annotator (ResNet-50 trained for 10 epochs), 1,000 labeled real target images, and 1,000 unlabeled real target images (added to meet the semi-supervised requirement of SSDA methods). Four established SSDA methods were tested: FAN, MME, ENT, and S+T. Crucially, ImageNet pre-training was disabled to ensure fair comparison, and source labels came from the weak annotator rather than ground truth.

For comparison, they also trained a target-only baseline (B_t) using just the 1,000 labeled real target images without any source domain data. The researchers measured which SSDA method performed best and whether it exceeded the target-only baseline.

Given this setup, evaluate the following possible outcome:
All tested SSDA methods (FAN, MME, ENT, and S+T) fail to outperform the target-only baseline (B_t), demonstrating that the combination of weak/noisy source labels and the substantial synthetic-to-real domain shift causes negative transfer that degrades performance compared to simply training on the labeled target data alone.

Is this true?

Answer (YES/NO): NO